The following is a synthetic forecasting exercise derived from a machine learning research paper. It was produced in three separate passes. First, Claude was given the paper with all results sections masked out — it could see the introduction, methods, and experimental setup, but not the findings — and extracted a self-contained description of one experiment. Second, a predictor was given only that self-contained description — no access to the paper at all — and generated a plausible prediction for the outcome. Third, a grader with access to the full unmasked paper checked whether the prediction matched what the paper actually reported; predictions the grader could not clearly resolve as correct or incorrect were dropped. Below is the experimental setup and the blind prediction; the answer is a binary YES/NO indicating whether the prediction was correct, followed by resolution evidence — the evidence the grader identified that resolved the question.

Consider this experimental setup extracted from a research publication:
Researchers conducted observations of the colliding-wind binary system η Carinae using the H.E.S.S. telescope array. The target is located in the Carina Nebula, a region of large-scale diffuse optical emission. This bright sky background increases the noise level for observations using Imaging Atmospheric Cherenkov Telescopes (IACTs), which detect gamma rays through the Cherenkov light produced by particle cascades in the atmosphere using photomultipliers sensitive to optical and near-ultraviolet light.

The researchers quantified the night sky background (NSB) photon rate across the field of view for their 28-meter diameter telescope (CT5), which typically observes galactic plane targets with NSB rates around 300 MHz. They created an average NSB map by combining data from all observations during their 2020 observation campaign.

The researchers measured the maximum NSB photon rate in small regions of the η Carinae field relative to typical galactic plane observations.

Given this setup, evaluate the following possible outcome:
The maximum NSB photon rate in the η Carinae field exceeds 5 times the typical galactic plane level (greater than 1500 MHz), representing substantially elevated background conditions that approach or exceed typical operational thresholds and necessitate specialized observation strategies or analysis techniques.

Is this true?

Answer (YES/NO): YES